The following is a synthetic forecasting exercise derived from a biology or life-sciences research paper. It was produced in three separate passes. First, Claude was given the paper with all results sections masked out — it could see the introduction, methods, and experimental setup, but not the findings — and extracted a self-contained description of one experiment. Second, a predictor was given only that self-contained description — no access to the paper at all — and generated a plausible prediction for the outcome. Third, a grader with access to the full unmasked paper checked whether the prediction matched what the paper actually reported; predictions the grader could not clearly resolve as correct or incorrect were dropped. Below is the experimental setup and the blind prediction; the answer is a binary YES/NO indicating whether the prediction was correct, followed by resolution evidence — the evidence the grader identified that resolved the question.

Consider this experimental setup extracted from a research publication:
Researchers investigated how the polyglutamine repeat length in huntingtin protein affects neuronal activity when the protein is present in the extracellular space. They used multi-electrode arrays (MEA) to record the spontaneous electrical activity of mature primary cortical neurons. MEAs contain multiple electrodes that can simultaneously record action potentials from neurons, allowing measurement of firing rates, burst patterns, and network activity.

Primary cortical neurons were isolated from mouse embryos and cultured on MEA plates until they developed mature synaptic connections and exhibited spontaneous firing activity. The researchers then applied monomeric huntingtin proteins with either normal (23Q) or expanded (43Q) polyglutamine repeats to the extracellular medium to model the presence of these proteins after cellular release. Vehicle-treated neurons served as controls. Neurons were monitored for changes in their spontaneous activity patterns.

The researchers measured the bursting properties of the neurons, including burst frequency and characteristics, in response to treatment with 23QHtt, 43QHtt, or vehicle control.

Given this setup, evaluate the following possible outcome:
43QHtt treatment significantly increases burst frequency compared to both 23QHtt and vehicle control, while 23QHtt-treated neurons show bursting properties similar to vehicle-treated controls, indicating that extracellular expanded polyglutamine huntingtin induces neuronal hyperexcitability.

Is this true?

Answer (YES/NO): NO